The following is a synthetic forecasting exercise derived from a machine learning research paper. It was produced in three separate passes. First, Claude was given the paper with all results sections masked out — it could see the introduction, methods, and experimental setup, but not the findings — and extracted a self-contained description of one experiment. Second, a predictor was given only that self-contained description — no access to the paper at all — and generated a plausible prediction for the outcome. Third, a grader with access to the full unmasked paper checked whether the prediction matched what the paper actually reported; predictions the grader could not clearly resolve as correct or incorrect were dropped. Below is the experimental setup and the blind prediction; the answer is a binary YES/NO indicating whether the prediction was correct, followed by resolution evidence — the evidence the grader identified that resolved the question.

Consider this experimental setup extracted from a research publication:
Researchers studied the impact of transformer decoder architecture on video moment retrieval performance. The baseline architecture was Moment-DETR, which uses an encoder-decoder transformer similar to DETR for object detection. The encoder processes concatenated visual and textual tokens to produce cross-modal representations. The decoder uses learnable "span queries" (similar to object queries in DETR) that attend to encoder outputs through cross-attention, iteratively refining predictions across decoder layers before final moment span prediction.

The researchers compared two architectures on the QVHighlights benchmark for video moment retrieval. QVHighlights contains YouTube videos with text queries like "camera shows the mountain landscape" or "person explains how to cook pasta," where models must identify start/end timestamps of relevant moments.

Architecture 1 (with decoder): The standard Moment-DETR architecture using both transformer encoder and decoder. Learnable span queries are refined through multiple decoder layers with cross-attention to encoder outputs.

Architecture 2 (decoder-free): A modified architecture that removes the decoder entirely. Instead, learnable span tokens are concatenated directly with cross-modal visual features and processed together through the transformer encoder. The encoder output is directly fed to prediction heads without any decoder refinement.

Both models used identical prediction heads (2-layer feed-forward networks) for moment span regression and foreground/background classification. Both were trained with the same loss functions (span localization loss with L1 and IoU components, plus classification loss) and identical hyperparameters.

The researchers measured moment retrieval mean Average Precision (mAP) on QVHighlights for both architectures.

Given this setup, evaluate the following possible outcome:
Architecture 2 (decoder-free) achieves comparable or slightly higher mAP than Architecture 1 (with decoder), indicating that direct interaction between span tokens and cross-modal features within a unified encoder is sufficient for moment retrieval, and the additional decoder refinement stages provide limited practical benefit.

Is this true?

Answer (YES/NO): YES